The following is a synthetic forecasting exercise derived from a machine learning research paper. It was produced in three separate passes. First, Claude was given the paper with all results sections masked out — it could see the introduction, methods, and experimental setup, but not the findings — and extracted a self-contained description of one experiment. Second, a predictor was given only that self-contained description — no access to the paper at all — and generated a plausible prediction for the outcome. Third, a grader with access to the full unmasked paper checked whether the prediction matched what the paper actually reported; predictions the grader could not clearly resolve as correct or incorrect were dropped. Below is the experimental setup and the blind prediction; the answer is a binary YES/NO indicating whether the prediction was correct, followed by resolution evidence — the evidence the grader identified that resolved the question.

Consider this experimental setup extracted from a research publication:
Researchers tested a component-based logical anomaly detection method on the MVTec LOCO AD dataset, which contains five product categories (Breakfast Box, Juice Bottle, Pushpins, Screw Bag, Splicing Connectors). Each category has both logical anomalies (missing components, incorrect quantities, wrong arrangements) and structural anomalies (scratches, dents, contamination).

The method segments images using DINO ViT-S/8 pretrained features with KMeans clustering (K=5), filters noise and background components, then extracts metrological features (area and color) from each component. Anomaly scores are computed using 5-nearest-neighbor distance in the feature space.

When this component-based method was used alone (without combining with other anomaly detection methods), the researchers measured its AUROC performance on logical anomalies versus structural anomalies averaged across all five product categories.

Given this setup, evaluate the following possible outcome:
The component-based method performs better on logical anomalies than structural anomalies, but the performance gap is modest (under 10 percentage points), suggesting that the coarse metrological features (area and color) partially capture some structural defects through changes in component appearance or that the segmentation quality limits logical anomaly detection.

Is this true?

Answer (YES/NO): NO